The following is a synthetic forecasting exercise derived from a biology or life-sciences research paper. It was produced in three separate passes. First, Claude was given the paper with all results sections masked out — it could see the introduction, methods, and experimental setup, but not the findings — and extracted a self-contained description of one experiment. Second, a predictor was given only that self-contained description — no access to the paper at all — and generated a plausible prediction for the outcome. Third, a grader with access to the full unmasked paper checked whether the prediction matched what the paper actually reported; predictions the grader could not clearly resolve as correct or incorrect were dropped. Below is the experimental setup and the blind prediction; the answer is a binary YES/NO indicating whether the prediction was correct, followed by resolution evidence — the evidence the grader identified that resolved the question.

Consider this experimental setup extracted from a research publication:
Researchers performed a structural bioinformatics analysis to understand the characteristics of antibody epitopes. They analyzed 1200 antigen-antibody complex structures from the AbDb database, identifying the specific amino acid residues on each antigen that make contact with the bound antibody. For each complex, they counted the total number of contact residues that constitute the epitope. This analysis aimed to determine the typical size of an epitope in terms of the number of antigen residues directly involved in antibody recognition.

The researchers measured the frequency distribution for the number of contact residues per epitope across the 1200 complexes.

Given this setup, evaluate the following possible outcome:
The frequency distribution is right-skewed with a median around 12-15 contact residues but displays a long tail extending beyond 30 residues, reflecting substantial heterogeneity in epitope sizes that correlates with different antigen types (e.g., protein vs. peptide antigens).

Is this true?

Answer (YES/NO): NO